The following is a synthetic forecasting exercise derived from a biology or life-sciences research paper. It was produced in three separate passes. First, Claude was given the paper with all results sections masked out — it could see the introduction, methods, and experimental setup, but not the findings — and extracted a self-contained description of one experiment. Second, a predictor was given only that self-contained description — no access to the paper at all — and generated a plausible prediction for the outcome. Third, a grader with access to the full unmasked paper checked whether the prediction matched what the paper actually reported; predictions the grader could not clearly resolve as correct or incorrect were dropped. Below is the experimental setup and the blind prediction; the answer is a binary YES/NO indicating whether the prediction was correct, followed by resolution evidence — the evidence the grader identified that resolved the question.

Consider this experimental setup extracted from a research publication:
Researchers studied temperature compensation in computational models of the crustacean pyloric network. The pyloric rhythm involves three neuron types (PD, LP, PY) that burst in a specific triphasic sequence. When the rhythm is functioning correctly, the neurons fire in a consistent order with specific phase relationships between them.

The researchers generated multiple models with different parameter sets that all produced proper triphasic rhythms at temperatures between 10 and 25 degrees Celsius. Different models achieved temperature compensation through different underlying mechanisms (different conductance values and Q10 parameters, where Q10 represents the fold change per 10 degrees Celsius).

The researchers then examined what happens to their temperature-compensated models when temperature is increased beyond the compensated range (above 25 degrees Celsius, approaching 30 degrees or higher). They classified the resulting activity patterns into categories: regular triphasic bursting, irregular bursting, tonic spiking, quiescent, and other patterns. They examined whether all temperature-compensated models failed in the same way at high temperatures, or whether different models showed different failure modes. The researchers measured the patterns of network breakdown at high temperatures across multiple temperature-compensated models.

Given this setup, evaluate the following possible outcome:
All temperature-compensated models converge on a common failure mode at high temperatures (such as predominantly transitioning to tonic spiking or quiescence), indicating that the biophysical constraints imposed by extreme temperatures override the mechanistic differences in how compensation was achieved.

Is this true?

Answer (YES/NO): NO